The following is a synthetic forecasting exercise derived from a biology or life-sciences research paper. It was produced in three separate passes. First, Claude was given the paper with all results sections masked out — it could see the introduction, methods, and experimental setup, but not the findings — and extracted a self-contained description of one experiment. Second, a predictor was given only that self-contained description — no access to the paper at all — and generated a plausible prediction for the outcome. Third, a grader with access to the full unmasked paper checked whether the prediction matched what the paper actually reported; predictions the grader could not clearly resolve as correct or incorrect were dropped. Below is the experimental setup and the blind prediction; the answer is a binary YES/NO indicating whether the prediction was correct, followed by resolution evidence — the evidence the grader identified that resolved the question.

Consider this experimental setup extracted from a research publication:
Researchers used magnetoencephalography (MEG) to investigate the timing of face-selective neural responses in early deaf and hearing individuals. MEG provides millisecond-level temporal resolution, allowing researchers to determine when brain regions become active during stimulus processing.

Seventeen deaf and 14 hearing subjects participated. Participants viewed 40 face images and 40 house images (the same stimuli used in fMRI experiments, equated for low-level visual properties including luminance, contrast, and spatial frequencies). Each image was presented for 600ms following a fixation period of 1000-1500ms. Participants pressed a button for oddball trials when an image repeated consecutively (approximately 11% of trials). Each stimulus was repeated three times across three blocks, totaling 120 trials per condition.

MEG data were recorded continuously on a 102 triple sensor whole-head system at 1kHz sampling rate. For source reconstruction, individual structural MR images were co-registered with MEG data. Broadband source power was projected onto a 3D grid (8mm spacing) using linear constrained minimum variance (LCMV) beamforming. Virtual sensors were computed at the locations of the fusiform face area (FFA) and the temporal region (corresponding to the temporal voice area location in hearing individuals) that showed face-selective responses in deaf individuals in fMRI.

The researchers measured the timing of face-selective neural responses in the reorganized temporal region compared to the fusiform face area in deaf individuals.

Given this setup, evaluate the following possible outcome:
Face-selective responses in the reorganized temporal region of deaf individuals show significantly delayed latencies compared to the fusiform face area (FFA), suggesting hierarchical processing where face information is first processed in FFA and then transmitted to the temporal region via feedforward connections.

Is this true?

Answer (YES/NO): NO